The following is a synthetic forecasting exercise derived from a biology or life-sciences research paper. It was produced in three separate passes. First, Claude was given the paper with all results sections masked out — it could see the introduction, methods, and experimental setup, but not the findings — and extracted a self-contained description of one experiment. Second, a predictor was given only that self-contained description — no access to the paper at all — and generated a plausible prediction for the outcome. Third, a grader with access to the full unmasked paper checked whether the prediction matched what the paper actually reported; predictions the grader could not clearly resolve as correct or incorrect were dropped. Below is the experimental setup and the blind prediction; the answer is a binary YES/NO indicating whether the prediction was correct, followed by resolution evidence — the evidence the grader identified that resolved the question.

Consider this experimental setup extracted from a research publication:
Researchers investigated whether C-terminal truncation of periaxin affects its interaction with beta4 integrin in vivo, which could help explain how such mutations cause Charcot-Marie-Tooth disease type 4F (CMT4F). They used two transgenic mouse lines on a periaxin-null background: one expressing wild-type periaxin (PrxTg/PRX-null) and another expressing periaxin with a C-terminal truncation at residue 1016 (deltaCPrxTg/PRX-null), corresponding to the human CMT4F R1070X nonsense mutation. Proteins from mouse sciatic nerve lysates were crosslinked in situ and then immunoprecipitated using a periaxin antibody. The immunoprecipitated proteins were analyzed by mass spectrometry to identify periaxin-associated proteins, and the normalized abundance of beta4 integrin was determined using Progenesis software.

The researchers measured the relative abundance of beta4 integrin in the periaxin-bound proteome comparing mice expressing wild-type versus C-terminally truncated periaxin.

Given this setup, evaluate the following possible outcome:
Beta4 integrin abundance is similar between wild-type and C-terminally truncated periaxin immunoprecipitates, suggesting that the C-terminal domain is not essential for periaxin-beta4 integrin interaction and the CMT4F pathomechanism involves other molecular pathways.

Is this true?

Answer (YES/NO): NO